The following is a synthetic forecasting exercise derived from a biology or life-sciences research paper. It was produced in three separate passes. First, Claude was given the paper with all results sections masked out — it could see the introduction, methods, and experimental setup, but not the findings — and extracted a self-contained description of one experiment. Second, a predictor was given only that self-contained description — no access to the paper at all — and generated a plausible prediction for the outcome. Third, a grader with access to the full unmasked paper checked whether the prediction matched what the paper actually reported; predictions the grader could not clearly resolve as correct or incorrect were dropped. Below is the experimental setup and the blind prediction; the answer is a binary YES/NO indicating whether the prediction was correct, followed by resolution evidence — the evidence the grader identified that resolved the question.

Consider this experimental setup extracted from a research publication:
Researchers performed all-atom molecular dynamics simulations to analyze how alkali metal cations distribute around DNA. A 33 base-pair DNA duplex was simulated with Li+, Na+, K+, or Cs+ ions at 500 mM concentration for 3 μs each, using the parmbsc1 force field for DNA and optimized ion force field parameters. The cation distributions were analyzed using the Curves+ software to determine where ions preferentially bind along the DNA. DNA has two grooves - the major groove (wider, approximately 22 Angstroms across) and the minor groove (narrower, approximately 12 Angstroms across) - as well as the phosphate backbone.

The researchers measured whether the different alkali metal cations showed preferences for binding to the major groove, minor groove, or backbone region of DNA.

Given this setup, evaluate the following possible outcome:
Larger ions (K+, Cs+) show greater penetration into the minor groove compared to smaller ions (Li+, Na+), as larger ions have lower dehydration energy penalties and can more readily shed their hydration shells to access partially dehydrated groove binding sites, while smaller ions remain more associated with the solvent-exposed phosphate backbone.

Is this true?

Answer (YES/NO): YES